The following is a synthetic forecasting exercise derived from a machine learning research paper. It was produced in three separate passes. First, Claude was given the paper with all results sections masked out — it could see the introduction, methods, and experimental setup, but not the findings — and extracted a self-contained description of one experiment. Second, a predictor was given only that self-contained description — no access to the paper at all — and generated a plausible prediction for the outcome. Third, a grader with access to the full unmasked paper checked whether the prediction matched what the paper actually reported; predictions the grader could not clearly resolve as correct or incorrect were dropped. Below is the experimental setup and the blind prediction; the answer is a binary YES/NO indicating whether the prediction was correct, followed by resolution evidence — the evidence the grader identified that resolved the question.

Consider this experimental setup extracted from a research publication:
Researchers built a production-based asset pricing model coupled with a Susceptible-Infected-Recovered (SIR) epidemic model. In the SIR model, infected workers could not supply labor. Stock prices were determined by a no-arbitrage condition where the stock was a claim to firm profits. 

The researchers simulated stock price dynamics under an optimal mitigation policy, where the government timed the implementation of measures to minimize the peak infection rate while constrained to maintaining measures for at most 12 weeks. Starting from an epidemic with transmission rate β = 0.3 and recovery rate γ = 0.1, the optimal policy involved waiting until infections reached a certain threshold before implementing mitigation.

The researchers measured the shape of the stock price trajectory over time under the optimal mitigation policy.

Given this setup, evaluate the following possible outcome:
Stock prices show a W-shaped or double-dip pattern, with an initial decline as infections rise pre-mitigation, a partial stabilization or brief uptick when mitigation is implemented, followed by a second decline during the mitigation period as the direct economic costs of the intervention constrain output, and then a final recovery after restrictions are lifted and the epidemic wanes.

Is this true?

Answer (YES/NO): NO